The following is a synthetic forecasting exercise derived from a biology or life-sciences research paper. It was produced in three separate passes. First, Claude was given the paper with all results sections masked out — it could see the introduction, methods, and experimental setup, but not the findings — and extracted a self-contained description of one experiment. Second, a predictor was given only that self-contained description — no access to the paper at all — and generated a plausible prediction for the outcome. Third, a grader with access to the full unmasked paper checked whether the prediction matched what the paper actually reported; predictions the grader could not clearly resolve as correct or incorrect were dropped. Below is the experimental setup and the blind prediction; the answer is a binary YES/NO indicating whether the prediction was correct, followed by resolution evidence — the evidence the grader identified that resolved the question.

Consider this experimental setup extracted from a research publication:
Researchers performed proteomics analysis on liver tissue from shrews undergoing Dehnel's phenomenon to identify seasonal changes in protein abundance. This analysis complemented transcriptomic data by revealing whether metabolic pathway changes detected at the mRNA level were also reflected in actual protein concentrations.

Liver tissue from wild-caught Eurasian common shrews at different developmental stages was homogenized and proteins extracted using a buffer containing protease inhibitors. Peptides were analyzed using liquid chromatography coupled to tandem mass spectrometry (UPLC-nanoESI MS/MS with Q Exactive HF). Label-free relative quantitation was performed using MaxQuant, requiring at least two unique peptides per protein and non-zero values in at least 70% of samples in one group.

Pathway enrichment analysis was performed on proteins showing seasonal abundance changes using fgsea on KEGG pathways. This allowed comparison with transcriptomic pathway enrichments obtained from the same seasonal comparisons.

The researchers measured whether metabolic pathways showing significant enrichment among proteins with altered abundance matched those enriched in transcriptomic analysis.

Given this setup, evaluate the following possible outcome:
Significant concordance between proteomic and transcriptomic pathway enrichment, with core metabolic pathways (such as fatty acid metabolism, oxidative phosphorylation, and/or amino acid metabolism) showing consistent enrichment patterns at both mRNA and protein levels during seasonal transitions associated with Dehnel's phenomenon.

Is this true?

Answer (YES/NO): NO